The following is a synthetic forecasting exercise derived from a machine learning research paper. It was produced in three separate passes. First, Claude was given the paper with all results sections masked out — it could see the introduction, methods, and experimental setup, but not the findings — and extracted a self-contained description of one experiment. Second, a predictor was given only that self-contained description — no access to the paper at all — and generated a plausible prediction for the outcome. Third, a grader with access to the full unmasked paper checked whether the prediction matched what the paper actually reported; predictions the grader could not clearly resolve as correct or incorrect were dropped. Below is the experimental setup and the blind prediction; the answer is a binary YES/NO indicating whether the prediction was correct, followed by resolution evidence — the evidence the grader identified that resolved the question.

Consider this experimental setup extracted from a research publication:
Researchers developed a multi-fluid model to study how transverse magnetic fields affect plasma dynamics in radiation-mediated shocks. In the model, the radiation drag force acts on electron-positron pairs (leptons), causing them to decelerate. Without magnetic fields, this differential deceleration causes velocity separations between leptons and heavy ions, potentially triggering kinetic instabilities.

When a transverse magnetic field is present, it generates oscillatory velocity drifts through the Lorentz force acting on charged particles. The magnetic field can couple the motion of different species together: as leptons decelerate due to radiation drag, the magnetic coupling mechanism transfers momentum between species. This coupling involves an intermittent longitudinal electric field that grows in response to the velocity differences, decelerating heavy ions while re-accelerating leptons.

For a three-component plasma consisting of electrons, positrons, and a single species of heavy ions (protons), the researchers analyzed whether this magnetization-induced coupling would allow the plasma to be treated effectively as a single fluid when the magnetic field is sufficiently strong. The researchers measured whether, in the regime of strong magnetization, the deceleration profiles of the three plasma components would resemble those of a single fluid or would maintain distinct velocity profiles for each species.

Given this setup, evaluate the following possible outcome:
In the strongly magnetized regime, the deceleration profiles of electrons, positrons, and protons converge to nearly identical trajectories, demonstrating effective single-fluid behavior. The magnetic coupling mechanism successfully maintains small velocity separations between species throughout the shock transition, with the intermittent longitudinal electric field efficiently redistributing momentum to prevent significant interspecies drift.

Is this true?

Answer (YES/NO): NO